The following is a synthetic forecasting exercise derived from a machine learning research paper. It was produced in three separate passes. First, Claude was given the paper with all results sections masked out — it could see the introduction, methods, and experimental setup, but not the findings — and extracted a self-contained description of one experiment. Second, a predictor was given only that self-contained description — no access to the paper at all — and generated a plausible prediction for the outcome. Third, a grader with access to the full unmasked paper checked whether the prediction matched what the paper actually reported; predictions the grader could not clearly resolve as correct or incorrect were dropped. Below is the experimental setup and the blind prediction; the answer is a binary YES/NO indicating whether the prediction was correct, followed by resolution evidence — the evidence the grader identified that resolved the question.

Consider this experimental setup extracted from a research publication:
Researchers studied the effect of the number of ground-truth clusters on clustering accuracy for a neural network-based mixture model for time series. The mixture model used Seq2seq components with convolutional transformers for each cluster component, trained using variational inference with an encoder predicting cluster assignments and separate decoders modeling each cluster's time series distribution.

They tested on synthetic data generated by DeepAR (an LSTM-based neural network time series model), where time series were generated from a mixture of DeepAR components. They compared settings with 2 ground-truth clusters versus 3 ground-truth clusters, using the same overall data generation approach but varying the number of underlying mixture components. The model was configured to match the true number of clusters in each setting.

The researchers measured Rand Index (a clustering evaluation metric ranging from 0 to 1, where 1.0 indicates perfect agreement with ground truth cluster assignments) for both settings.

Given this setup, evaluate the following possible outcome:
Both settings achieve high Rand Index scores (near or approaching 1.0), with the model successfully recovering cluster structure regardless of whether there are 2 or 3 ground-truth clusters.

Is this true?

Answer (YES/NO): NO